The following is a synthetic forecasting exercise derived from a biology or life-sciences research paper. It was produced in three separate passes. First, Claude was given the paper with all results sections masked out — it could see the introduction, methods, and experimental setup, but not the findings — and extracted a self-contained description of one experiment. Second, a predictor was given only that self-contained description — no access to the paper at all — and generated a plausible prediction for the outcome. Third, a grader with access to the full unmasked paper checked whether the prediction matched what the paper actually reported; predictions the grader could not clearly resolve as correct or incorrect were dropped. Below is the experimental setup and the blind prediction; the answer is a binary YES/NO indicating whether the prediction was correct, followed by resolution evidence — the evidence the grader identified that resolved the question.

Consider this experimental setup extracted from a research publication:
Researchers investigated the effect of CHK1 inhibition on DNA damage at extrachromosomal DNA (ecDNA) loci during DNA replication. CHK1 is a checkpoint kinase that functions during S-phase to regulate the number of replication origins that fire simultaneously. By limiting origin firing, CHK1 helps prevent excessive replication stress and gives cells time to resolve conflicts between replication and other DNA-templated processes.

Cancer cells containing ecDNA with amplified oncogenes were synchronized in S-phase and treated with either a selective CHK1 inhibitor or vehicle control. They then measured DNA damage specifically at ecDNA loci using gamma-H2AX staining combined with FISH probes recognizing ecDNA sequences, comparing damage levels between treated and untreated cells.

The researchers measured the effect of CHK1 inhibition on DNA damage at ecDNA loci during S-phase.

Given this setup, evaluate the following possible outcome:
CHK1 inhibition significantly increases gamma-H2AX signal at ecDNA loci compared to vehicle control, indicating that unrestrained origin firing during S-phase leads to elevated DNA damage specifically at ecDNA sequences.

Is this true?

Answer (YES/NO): YES